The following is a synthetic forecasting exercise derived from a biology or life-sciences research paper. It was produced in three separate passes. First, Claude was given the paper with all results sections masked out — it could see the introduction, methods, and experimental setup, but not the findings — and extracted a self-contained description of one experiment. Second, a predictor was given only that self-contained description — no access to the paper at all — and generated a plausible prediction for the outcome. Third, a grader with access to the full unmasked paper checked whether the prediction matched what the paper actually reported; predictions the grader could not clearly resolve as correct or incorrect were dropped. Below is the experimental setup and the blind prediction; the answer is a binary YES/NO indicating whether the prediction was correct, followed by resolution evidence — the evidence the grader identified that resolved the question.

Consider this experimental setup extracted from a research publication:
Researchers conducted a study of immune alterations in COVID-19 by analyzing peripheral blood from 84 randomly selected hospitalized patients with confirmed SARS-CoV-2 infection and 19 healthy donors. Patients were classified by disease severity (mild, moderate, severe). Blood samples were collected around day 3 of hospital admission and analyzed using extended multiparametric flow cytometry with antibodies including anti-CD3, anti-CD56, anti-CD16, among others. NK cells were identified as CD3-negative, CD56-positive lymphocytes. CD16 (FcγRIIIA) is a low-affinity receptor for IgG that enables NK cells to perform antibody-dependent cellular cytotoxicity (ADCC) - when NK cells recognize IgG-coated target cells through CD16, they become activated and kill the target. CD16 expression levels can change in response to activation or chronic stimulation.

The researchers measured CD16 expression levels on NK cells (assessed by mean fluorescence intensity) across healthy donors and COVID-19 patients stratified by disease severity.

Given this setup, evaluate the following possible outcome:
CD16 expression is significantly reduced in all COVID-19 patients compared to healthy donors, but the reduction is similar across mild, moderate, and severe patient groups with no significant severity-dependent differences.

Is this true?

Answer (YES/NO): YES